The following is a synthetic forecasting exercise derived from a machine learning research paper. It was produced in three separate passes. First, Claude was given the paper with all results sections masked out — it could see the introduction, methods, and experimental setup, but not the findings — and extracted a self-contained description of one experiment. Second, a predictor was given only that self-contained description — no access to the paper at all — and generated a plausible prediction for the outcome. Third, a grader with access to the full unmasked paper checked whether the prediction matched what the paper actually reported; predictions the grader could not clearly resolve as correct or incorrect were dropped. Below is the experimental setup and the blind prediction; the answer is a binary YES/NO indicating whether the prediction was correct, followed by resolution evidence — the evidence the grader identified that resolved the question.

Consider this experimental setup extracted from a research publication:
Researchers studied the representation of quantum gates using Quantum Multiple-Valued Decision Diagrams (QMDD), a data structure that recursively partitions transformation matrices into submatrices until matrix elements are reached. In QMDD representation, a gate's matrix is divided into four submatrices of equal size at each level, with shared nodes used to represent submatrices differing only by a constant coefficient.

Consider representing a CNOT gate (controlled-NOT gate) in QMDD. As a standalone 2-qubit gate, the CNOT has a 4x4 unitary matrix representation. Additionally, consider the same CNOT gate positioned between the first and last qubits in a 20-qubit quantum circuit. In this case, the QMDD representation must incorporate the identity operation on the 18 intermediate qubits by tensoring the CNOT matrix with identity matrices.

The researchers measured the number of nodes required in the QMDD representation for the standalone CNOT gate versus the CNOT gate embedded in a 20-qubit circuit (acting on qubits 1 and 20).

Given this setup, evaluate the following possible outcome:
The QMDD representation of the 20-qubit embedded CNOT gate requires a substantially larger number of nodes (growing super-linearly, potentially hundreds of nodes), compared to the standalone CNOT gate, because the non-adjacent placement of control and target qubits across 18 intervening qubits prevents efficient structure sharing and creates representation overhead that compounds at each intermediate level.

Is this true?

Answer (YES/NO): NO